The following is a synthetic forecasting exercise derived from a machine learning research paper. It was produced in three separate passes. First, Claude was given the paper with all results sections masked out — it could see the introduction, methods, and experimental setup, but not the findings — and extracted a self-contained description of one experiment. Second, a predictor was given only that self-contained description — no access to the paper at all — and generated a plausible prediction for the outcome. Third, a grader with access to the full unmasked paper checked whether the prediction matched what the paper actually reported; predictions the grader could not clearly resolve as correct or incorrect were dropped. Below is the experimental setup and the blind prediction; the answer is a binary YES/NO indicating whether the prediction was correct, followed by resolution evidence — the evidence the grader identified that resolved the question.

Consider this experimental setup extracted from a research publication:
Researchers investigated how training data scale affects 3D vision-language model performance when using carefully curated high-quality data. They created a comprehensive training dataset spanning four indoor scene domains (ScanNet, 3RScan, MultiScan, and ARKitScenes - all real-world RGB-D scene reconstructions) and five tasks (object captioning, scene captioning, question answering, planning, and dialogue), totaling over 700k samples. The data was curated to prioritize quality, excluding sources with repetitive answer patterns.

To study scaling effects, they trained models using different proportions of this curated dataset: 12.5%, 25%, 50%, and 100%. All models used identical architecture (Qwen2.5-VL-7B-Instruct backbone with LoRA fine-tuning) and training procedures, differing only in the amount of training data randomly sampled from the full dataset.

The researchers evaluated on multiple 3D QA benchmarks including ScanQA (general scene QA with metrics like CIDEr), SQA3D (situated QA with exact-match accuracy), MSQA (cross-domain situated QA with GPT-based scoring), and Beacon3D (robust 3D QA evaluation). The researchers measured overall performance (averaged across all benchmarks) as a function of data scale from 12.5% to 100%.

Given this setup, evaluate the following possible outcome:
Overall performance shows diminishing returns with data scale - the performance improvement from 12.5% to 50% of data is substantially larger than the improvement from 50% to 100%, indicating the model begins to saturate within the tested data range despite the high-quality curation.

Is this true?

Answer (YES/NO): NO